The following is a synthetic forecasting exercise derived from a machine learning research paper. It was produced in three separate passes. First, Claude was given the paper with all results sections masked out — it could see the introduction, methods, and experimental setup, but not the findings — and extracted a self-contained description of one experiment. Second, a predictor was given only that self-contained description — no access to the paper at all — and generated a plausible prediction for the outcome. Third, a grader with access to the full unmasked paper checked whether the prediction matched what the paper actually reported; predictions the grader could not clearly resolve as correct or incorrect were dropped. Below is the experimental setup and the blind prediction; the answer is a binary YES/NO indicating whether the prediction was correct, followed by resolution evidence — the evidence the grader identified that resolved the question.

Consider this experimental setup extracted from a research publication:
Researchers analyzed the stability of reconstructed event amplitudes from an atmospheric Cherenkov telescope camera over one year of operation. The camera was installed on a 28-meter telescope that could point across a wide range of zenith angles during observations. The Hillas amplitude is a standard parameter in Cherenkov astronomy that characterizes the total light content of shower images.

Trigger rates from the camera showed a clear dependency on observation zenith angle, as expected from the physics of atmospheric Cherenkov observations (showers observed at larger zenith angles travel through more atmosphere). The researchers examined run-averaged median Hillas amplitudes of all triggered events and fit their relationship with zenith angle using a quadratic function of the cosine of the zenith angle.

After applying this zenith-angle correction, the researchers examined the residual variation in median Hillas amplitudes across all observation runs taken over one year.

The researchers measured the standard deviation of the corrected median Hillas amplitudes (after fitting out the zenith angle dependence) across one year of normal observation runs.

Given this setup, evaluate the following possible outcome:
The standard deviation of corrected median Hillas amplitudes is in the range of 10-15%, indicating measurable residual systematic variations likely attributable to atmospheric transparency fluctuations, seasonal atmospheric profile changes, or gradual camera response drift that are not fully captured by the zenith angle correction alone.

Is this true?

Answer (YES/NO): NO